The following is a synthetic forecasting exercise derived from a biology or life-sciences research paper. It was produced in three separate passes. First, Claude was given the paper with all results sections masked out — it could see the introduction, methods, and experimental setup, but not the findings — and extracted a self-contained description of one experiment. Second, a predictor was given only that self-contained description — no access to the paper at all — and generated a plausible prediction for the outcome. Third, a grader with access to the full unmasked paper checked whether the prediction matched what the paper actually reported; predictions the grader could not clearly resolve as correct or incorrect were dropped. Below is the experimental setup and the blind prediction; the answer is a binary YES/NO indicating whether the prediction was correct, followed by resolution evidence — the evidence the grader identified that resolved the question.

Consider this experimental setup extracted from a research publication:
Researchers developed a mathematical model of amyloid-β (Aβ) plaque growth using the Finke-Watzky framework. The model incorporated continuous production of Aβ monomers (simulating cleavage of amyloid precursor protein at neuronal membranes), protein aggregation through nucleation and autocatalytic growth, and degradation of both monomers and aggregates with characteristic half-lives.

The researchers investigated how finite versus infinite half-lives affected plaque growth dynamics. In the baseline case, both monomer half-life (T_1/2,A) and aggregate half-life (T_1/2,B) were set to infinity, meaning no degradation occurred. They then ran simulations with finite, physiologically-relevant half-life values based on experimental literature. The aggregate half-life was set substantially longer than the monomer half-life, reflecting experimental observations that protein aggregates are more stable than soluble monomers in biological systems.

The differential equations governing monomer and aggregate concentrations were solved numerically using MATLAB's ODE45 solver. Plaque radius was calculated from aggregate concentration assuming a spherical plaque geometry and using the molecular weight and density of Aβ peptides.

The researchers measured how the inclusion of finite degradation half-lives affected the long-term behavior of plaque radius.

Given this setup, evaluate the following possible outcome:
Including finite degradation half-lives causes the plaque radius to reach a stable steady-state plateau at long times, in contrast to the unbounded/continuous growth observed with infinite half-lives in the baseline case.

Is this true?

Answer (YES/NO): NO